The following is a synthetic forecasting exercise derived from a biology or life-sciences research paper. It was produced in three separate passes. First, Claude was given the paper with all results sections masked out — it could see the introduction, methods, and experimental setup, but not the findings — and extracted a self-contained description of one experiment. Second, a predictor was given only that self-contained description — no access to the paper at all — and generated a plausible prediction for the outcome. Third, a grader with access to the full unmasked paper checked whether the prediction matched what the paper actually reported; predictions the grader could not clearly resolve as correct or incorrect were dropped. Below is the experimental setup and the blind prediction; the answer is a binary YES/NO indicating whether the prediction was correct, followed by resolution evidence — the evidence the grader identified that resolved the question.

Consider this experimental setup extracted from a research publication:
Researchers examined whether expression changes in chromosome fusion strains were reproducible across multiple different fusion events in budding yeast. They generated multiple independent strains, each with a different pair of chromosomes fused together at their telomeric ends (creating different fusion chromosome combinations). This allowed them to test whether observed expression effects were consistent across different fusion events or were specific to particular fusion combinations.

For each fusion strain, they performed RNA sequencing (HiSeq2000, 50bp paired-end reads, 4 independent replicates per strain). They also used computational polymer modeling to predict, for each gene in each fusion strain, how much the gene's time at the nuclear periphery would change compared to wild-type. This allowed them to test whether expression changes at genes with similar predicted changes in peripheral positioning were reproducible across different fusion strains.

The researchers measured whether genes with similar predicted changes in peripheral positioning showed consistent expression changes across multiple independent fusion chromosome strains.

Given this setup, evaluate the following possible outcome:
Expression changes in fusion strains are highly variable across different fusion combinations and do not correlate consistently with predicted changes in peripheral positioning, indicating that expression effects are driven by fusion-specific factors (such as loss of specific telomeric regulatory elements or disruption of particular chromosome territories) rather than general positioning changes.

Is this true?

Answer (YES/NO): NO